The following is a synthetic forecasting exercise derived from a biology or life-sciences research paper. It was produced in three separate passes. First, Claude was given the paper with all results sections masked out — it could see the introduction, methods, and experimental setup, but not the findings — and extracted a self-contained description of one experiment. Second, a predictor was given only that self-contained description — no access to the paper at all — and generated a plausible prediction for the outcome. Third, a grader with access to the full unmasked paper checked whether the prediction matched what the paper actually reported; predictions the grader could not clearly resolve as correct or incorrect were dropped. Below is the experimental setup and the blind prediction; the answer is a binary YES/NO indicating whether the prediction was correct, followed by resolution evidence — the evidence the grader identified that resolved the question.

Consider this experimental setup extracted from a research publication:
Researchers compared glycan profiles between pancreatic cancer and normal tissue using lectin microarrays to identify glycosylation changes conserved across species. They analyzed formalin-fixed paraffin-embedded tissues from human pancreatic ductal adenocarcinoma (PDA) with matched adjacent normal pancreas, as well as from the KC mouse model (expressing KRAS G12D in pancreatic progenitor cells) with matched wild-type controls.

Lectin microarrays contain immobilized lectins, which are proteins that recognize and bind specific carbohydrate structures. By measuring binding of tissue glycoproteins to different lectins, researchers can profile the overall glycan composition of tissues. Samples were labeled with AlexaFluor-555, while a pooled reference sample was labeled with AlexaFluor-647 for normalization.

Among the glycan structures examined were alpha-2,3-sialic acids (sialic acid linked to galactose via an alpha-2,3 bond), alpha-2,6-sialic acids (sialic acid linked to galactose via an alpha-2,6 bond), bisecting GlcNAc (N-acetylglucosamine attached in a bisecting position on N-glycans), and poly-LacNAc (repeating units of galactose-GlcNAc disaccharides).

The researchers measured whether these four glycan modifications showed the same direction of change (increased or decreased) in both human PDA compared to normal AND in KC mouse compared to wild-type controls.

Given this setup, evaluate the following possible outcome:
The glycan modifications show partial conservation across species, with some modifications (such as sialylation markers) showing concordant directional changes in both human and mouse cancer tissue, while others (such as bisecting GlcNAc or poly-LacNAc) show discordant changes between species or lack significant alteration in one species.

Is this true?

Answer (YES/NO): NO